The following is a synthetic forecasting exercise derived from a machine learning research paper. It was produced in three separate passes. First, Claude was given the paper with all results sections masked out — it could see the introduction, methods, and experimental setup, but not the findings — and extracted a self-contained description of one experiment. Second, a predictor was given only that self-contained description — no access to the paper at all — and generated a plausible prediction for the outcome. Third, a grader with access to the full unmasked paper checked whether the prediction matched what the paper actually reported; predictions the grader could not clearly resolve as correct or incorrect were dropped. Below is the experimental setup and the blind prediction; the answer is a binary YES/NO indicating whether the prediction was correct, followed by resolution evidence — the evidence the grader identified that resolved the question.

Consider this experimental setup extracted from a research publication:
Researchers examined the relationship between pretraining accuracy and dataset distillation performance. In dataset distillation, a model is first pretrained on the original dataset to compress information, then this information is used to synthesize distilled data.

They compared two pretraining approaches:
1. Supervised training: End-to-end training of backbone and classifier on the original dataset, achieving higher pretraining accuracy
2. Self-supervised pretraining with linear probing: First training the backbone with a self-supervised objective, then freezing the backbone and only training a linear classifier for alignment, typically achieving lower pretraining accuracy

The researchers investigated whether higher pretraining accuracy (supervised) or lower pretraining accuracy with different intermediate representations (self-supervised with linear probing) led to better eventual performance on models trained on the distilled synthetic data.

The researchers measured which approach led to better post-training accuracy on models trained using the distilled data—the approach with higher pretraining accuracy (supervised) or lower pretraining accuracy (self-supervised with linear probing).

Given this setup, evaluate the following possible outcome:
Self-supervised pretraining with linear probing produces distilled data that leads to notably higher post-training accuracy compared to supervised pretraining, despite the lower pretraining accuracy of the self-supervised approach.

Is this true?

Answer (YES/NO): YES